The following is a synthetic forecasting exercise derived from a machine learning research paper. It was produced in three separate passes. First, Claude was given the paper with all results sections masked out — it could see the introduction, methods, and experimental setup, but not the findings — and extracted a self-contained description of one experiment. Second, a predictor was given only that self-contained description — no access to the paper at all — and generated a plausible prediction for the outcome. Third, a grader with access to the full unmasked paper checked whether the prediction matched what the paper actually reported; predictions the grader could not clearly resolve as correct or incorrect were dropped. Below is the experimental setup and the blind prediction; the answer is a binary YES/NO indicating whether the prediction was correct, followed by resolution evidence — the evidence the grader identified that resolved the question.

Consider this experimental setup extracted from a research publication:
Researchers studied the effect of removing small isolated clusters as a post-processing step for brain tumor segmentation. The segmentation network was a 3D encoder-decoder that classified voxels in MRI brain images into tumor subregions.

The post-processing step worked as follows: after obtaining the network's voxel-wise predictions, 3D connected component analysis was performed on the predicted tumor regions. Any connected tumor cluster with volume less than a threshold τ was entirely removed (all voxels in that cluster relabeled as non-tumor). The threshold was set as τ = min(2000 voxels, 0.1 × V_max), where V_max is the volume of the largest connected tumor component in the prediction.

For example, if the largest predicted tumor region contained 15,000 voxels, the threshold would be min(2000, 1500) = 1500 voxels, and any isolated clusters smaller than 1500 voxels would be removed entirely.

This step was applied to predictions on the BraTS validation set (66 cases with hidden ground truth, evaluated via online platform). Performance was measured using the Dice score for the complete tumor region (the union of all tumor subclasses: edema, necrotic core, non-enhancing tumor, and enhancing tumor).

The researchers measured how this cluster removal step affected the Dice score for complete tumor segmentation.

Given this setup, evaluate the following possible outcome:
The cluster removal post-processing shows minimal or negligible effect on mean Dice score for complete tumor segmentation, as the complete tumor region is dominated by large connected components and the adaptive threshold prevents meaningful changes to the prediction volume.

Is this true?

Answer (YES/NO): NO